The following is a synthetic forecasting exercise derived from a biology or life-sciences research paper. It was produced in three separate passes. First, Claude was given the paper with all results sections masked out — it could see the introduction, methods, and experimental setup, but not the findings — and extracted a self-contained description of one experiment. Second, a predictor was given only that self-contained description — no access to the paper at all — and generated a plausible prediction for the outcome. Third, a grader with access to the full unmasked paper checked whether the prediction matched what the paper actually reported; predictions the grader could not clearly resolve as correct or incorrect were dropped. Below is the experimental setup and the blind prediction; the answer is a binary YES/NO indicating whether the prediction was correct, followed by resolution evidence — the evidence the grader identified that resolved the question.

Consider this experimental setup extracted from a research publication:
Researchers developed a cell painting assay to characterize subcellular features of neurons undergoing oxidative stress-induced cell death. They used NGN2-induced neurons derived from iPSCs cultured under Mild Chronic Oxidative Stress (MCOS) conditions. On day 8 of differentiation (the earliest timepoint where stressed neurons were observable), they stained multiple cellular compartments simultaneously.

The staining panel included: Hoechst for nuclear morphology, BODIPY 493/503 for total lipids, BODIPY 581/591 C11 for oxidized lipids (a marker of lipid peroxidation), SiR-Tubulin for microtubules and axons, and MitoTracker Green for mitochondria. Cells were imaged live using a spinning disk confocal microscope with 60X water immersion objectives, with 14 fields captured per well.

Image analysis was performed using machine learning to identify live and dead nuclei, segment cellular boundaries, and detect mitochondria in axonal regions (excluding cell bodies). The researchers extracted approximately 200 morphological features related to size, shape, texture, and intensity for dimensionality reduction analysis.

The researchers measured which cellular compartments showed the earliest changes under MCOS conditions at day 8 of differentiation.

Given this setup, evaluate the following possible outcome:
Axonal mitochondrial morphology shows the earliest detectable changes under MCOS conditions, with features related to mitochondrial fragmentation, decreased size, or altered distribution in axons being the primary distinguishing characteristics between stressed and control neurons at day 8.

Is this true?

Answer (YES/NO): NO